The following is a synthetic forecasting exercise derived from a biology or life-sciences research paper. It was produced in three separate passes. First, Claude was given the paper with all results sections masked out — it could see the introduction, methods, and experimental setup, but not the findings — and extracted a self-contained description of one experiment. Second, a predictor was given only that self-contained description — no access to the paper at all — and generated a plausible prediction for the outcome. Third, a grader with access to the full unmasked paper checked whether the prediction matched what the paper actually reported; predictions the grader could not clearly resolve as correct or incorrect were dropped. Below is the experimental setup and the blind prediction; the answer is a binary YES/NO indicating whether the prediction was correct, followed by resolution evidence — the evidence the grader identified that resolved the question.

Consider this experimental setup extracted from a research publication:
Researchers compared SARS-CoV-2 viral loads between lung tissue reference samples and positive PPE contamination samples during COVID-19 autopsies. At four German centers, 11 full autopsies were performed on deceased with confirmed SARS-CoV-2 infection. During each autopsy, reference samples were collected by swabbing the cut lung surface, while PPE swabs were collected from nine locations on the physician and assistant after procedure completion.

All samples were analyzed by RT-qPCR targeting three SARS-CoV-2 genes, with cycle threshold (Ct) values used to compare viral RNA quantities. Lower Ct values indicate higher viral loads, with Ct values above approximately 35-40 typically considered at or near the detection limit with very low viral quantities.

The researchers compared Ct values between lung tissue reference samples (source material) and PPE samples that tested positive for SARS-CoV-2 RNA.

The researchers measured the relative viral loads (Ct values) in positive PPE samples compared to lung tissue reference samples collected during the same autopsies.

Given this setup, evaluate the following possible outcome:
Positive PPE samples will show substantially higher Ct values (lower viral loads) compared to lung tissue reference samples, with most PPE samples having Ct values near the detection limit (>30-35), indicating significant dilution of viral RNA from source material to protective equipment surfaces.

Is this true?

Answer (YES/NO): NO